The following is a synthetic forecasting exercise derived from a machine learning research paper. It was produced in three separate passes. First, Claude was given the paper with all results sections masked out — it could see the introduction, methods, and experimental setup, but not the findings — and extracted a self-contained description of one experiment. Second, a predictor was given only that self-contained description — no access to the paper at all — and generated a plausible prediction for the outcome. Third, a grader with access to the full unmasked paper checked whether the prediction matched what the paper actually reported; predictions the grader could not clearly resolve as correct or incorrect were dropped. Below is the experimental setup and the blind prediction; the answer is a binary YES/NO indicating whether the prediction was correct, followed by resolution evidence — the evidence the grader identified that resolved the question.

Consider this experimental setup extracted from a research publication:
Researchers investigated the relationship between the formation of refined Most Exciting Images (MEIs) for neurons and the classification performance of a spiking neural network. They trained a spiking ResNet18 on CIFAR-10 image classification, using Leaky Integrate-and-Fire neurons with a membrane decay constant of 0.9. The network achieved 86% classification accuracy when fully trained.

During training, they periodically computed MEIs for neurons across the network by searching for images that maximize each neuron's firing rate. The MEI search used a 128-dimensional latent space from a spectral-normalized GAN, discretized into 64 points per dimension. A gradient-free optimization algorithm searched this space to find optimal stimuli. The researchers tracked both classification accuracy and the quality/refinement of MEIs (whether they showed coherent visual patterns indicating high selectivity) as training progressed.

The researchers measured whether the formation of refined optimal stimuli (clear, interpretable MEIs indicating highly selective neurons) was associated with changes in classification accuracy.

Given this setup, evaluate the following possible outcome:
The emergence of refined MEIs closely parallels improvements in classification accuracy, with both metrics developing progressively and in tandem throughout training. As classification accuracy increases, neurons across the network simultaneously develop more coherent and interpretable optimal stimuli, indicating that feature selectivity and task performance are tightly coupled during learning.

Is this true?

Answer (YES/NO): YES